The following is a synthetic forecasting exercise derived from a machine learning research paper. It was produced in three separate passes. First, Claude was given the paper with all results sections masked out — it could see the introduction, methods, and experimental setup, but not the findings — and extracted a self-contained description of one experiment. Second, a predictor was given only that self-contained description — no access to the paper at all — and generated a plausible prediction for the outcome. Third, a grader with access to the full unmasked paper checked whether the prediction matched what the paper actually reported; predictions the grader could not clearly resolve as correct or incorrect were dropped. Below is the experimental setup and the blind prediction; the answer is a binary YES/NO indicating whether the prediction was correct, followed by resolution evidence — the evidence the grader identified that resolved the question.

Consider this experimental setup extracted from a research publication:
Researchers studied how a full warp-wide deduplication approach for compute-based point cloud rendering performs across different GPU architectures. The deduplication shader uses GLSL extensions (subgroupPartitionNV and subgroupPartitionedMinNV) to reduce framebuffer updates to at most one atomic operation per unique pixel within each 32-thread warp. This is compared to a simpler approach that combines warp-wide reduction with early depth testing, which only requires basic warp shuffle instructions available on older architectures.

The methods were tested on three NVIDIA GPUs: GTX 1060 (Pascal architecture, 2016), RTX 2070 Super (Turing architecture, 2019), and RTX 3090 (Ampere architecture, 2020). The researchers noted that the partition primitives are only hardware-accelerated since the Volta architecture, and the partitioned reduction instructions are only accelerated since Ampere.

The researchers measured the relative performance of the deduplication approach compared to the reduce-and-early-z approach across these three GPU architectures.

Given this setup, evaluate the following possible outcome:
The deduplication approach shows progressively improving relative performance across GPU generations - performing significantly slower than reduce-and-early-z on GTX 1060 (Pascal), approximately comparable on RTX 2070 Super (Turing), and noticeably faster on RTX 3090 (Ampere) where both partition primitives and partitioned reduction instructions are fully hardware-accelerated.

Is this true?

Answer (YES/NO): NO